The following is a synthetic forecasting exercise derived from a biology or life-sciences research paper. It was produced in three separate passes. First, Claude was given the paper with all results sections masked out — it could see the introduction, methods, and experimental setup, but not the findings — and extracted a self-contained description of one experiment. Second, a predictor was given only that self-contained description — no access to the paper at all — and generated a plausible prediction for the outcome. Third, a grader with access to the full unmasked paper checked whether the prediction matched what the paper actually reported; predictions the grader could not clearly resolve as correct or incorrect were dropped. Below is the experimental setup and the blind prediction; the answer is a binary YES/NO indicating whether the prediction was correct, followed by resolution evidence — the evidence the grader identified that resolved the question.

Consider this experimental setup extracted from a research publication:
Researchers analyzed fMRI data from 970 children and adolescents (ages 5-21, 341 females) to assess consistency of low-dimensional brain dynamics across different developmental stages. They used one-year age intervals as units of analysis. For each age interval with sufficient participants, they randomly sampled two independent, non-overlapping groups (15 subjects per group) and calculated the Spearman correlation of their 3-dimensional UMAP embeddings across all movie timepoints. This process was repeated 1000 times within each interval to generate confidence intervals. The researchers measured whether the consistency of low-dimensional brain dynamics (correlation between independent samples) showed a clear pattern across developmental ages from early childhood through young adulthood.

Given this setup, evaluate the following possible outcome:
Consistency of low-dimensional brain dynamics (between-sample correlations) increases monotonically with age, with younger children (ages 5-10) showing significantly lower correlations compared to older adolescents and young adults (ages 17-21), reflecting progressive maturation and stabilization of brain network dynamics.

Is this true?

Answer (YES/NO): YES